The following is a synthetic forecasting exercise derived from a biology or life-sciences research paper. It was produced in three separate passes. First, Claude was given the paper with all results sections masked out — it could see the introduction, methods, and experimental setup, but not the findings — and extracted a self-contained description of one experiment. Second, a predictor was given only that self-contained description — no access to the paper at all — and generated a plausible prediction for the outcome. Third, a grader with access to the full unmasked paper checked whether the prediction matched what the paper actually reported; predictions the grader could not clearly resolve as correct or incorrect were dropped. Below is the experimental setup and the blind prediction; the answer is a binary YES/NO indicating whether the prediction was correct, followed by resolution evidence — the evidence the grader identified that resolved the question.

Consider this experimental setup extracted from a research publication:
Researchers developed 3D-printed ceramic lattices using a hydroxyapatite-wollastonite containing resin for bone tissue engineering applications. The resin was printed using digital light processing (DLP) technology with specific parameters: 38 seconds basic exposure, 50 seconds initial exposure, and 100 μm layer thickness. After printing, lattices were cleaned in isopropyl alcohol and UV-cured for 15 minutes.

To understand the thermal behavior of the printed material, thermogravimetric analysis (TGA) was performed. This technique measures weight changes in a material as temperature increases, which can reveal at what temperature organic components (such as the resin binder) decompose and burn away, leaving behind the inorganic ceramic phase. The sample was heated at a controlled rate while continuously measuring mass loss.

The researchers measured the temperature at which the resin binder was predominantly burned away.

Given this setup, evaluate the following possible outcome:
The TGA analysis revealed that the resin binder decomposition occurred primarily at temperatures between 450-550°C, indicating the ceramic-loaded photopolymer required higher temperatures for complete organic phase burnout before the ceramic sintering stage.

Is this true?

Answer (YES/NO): YES